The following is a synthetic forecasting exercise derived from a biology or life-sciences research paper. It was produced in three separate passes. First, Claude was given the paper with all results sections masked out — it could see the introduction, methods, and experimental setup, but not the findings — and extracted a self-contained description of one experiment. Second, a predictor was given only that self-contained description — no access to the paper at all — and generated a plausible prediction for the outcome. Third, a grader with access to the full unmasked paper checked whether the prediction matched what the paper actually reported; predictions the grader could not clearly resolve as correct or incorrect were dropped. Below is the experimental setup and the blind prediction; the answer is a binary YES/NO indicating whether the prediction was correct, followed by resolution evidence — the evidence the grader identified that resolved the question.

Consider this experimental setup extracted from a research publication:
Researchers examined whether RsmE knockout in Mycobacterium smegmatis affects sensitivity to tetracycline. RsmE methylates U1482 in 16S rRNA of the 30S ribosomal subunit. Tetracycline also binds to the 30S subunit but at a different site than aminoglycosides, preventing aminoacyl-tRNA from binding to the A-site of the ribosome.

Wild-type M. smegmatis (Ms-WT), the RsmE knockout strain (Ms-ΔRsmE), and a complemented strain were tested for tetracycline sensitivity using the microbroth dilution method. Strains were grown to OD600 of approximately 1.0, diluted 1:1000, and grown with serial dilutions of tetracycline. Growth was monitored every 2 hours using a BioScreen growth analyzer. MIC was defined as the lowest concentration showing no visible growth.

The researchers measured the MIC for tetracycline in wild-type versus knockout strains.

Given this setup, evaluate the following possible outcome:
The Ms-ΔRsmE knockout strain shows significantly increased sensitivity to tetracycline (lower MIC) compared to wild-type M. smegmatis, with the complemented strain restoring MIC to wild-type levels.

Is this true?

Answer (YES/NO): NO